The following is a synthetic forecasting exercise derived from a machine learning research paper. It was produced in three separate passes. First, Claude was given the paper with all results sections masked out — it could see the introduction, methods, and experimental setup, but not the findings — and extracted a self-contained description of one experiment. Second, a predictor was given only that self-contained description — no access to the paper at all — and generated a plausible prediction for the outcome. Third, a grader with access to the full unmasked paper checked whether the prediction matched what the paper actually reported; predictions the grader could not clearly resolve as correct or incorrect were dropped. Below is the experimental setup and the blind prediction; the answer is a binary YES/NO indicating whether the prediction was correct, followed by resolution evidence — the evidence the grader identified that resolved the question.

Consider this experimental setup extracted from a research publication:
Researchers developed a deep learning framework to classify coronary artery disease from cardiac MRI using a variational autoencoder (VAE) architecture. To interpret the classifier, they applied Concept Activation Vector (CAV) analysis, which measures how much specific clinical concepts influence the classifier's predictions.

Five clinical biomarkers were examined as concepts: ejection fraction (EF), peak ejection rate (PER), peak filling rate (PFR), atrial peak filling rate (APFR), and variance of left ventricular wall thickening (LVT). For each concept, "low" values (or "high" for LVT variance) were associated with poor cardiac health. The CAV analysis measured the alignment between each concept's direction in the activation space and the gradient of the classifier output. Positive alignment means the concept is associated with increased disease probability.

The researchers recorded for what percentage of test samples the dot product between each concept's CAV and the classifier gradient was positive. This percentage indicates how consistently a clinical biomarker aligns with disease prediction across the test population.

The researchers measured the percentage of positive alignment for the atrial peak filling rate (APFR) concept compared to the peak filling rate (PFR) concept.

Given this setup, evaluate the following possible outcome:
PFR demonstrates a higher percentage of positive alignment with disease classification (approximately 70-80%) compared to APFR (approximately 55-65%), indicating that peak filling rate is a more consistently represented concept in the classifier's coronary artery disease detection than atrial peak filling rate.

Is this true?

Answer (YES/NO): NO